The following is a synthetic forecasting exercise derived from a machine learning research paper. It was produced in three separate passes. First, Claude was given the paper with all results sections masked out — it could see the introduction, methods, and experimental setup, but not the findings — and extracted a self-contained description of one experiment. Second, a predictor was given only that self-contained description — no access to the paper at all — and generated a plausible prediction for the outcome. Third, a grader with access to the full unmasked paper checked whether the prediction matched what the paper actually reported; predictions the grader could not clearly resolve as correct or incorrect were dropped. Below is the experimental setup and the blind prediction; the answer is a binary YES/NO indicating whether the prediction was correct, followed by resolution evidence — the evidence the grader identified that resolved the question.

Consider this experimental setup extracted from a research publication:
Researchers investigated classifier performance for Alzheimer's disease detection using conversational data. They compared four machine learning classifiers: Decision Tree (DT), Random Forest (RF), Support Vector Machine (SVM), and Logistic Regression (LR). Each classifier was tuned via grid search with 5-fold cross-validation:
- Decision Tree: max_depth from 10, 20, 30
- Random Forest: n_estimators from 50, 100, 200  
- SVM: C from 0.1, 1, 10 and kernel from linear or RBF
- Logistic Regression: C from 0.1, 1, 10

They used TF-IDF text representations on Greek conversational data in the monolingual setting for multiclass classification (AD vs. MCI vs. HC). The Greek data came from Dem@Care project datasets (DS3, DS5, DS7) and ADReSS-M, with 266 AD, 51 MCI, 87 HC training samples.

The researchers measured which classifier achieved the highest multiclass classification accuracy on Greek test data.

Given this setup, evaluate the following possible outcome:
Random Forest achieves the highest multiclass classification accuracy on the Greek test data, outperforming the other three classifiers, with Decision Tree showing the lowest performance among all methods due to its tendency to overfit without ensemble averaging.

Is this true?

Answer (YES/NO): YES